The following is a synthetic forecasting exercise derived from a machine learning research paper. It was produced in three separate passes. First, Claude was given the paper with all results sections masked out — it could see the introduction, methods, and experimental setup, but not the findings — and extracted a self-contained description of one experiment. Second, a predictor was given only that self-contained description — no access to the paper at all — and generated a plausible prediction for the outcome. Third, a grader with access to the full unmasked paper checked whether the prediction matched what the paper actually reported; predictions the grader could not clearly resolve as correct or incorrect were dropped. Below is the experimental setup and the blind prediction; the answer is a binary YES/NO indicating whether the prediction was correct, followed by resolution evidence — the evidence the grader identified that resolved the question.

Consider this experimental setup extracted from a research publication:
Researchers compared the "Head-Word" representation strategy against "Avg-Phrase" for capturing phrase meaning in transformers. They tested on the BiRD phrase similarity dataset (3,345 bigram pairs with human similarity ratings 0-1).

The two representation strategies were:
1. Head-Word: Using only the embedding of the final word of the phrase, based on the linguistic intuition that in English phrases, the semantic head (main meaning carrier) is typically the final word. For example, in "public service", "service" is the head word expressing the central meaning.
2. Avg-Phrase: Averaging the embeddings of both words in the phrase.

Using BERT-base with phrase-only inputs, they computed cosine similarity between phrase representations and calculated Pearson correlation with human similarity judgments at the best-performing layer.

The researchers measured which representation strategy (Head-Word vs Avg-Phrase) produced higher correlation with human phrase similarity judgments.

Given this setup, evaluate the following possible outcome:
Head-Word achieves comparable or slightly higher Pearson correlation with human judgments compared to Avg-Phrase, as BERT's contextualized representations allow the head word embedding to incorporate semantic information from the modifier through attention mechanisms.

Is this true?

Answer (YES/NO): NO